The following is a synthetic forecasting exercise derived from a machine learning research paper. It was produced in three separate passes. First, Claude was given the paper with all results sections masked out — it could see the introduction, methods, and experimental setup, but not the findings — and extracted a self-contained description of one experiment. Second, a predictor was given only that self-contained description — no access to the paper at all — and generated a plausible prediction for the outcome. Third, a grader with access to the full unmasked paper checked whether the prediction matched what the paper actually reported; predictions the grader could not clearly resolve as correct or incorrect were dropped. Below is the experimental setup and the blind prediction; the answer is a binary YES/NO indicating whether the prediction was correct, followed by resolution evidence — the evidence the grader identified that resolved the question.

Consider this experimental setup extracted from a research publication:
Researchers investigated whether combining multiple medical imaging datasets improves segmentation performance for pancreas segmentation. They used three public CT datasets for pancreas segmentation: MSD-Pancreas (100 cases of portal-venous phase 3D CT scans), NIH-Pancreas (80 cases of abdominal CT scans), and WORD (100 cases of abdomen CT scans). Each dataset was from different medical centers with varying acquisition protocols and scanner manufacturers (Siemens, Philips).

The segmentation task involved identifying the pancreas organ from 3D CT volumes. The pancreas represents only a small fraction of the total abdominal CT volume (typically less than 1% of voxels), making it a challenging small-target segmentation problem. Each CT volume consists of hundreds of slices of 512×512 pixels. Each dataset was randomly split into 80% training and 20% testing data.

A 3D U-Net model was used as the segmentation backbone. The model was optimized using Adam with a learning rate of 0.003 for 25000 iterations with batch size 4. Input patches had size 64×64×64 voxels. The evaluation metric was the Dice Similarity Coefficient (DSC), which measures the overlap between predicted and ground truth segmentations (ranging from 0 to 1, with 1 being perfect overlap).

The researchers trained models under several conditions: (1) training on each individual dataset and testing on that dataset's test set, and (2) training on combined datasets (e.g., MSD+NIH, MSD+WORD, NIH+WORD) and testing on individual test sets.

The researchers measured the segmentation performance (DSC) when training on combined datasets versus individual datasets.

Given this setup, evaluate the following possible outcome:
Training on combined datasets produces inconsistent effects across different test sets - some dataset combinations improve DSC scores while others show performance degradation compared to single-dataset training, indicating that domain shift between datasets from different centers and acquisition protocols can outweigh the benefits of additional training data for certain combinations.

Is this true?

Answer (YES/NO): NO